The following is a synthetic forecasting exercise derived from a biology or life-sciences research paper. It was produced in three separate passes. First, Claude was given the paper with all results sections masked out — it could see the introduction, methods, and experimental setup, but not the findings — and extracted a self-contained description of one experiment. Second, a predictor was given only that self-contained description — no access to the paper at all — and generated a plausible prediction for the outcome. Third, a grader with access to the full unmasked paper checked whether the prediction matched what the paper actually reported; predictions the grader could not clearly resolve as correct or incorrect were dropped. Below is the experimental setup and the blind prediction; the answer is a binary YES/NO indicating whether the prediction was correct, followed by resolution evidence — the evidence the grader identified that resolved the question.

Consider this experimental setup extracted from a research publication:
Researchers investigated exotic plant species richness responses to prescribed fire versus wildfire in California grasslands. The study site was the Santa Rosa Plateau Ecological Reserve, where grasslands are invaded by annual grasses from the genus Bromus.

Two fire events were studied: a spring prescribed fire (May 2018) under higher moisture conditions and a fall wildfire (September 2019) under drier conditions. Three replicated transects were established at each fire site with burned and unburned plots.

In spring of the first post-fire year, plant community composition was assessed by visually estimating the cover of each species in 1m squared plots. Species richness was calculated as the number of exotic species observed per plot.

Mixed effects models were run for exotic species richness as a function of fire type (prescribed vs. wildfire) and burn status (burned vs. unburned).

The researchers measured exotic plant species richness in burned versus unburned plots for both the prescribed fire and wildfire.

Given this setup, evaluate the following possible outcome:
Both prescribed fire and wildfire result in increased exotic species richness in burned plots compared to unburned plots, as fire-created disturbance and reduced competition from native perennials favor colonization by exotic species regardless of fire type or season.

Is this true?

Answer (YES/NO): NO